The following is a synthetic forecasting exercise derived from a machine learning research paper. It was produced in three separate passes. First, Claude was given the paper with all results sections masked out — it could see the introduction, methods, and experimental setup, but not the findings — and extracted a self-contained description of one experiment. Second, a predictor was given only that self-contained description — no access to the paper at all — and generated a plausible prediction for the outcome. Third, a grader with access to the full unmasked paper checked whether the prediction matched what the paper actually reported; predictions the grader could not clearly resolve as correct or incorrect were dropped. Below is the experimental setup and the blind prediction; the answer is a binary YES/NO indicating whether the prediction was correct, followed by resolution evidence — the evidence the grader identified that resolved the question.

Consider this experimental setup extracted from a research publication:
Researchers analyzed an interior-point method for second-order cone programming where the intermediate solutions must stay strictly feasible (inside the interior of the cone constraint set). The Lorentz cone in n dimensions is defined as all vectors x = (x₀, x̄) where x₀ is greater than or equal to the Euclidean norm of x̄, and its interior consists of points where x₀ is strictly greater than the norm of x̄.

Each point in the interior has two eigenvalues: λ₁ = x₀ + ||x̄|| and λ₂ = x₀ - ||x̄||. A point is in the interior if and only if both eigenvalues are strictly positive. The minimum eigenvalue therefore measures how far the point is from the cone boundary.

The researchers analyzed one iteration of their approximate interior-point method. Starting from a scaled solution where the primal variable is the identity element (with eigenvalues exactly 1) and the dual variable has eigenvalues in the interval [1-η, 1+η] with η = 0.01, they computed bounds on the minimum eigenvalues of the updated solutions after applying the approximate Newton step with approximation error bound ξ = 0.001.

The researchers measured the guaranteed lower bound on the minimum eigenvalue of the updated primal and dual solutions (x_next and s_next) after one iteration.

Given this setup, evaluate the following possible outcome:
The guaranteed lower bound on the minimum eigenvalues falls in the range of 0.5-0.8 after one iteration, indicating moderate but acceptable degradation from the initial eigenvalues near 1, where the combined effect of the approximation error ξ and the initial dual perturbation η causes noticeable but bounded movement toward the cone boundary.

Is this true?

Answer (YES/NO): YES